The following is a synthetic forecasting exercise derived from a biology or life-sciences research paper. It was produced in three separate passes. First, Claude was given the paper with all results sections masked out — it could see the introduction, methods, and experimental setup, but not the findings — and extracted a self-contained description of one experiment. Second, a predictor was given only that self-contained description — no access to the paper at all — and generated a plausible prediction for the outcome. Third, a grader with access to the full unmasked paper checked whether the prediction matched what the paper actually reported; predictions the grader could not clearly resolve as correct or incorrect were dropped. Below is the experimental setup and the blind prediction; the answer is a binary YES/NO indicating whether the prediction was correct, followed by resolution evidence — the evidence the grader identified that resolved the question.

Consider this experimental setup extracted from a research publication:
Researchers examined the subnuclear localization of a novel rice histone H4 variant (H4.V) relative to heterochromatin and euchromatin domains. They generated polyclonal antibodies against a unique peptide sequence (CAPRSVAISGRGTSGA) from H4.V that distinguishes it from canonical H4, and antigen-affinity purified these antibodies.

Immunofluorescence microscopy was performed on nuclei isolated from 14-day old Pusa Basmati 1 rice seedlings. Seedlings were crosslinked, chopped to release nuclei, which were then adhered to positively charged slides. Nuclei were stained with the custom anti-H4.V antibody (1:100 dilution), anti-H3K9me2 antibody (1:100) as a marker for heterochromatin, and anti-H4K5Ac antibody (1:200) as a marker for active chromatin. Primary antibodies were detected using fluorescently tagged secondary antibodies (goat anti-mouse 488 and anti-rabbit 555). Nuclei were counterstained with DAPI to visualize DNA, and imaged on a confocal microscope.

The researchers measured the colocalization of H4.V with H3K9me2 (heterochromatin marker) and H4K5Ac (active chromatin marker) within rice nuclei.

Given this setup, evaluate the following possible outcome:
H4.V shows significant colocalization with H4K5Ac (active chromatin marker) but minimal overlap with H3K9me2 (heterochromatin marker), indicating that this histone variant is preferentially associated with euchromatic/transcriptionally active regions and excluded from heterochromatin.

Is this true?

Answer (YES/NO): NO